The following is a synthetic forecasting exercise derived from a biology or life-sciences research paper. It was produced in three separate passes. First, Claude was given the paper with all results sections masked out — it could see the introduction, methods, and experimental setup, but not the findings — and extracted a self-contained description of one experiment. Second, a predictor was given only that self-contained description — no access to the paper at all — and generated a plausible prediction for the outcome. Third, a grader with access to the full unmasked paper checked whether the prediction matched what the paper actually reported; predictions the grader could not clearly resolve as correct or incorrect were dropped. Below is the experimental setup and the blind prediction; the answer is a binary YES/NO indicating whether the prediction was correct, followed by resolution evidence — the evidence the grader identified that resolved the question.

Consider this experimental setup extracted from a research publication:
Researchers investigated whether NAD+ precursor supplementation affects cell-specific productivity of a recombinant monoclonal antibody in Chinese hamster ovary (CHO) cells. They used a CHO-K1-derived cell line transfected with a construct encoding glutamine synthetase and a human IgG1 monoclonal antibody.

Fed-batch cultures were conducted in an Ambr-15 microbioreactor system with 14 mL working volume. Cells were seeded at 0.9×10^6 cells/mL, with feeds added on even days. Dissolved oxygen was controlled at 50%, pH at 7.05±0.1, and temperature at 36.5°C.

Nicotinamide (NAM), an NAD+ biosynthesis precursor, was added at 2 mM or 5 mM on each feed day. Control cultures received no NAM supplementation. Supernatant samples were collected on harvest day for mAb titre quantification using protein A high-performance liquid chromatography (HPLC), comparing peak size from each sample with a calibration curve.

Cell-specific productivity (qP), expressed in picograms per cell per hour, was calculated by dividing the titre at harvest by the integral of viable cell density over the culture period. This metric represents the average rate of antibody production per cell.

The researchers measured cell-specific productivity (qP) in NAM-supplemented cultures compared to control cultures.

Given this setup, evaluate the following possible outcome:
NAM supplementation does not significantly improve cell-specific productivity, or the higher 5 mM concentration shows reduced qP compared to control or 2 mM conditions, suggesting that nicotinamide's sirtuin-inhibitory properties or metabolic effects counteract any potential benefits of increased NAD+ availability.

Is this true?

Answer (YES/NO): YES